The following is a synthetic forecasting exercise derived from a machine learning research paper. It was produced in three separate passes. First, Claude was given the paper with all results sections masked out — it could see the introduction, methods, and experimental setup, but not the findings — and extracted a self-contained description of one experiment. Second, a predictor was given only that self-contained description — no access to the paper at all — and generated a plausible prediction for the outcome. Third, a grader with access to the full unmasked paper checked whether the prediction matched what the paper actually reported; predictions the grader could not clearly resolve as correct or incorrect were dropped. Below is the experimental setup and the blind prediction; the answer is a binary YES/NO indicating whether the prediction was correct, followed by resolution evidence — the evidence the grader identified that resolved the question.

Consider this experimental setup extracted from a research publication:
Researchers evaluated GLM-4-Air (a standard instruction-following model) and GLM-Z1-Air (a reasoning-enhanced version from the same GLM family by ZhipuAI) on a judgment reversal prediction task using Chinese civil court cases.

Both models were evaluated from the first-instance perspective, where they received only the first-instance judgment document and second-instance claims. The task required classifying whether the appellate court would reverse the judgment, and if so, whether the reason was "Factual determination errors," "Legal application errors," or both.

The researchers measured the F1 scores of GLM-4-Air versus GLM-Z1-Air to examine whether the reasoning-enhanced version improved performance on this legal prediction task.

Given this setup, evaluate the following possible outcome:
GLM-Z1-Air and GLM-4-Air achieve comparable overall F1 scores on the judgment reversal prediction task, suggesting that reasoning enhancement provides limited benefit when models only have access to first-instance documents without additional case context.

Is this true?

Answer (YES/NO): NO